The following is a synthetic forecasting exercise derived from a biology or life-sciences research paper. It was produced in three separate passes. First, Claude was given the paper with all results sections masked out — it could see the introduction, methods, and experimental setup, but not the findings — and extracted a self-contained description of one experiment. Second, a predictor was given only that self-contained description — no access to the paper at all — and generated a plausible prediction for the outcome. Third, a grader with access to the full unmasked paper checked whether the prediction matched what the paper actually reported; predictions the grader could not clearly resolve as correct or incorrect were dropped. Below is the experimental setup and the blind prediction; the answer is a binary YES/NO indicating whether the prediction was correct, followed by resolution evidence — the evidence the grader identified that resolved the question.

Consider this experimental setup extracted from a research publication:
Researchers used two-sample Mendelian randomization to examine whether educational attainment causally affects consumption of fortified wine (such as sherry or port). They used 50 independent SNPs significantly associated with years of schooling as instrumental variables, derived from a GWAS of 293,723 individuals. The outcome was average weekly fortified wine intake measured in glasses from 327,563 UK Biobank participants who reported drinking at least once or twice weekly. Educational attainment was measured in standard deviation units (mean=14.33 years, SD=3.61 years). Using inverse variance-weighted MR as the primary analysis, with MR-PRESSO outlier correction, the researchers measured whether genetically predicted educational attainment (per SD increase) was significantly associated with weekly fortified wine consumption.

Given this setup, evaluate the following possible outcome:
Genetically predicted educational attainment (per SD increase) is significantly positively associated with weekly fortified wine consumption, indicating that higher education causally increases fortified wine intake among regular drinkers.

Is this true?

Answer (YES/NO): YES